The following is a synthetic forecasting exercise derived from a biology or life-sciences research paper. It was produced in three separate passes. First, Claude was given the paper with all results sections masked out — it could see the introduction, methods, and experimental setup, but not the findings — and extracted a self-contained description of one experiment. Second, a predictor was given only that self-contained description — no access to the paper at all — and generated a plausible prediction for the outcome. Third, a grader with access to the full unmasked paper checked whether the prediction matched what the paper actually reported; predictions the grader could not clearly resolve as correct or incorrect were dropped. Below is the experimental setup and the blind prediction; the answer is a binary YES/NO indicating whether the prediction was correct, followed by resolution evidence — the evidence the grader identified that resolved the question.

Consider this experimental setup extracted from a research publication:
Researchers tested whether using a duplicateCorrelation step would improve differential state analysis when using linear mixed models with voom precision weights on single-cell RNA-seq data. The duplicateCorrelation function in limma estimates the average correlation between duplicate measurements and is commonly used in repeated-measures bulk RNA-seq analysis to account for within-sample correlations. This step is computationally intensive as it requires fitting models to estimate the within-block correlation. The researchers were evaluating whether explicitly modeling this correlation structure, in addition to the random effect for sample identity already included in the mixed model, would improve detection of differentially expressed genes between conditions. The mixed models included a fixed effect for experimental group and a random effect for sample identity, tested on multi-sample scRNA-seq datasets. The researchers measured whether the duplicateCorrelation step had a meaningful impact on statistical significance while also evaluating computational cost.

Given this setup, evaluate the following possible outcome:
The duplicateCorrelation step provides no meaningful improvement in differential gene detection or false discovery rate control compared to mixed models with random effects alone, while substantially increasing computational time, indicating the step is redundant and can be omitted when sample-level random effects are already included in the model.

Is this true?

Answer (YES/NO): YES